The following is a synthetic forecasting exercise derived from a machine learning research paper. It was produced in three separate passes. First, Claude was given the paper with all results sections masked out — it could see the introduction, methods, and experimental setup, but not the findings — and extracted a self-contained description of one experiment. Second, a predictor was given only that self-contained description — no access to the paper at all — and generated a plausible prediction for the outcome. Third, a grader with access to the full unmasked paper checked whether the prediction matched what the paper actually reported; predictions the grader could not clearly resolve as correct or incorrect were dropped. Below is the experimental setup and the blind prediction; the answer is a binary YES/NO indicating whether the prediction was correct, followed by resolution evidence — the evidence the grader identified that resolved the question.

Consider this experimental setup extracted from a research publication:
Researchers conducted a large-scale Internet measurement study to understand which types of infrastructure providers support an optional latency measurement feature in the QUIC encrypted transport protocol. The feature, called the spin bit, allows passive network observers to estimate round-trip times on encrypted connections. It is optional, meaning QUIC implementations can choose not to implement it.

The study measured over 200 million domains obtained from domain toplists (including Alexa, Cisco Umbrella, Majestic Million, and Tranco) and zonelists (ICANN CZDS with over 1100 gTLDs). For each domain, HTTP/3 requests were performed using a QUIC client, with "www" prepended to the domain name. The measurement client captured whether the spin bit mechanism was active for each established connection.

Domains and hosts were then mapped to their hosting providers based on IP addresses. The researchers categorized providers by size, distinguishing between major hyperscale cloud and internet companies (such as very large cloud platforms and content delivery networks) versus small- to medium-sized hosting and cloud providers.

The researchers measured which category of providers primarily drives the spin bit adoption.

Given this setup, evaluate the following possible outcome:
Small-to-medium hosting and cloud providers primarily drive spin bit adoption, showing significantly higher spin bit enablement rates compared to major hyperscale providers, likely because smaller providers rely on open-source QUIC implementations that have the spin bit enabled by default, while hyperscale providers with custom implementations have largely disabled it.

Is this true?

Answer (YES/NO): YES